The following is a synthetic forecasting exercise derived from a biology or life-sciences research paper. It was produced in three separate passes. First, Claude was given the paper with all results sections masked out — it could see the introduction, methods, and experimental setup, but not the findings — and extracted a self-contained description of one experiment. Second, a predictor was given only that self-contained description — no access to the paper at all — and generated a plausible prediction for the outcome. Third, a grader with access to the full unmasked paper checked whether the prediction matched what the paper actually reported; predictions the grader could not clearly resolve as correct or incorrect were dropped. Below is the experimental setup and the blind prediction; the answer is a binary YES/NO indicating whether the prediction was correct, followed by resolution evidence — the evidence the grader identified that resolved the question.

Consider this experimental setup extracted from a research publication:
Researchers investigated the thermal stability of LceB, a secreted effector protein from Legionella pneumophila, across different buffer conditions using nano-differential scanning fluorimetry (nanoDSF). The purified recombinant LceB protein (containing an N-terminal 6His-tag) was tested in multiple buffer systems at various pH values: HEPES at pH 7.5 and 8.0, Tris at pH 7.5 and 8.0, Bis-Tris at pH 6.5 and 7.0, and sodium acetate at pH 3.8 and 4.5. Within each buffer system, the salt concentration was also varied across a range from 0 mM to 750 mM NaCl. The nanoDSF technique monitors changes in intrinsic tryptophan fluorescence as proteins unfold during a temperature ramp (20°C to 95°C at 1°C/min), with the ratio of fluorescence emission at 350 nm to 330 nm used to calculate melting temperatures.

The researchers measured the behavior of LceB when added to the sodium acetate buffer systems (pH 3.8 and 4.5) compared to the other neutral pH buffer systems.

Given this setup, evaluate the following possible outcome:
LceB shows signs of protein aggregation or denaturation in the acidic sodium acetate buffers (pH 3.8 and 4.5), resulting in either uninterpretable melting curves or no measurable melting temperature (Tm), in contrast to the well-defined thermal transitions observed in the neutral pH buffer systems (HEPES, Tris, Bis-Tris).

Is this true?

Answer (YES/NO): YES